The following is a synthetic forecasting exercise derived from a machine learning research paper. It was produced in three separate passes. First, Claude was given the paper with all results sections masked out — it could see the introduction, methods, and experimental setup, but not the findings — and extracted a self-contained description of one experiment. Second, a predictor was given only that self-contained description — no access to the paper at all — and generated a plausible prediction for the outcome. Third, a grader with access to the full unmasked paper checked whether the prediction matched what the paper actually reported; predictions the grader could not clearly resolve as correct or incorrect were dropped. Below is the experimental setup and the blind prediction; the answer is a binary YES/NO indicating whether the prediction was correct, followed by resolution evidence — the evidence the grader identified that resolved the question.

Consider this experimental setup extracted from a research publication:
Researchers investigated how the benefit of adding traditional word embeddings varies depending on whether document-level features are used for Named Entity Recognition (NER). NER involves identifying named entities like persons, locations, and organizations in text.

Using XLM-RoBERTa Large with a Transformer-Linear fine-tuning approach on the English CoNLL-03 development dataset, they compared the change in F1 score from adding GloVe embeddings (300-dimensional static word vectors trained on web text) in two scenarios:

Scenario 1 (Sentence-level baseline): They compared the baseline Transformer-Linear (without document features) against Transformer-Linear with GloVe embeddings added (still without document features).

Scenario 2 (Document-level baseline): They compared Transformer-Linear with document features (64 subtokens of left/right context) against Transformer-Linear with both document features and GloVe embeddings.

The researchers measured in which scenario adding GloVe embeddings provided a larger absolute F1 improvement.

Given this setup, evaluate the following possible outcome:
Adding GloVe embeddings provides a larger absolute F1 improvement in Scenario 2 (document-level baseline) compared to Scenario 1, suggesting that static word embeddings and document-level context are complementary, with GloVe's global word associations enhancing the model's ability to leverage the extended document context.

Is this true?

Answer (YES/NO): YES